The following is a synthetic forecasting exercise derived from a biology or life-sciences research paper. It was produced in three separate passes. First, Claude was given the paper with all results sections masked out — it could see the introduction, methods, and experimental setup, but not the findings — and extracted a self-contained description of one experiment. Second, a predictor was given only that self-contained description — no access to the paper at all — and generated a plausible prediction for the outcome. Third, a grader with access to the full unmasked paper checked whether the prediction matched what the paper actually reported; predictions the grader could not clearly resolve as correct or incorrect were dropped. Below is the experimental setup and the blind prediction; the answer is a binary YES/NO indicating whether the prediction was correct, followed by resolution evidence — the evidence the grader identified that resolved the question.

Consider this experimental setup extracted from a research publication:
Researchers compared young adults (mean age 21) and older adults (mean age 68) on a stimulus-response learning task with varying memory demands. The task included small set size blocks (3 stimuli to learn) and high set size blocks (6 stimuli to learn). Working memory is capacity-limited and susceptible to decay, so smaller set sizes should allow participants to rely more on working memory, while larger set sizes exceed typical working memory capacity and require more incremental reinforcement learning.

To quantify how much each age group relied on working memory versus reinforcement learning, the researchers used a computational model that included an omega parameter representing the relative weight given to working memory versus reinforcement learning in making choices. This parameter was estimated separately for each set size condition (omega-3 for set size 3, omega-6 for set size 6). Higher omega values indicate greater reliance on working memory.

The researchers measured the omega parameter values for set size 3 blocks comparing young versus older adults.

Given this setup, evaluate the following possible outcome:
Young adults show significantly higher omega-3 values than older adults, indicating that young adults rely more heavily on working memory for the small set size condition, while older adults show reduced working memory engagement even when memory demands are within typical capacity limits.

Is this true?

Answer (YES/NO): NO